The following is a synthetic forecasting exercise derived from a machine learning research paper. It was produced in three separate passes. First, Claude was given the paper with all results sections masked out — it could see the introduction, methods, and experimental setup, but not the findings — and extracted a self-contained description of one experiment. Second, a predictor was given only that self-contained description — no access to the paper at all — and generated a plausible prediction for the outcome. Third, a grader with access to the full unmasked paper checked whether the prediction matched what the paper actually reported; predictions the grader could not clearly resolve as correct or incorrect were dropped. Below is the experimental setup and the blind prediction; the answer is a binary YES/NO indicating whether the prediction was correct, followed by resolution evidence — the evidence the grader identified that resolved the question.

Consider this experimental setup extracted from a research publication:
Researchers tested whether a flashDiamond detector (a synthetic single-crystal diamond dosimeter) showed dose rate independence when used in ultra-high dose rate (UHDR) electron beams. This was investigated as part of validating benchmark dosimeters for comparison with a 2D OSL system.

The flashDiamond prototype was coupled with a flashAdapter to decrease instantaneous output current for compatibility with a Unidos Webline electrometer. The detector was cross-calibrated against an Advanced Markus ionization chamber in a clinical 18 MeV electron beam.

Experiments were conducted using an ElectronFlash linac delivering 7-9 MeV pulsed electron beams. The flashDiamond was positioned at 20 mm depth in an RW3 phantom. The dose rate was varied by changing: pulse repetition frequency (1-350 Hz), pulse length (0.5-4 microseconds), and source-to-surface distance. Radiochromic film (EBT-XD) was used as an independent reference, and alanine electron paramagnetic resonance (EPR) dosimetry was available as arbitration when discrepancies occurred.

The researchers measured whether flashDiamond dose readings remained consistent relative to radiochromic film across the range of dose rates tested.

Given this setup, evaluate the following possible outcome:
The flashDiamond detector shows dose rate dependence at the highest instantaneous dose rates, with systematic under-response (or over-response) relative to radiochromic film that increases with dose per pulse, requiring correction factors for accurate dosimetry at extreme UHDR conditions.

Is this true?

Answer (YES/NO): NO